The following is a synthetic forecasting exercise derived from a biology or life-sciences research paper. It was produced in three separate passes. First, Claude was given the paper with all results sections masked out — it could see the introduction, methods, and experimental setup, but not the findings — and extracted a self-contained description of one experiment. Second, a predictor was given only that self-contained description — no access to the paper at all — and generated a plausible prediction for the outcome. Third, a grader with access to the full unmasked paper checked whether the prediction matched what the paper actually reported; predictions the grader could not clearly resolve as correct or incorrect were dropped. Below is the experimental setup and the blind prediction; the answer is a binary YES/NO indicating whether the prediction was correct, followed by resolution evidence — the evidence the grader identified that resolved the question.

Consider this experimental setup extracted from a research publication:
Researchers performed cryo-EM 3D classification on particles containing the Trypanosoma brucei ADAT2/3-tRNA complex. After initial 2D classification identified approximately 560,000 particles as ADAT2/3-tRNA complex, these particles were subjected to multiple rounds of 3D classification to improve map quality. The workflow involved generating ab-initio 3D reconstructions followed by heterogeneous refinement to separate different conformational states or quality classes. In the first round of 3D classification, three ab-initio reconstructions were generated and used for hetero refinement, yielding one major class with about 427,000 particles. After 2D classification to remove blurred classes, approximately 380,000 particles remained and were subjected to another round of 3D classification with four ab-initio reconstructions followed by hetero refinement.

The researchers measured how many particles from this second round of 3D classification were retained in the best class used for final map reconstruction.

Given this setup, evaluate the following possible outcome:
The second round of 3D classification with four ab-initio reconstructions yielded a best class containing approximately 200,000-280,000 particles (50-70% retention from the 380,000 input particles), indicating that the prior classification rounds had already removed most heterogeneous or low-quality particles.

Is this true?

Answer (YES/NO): NO